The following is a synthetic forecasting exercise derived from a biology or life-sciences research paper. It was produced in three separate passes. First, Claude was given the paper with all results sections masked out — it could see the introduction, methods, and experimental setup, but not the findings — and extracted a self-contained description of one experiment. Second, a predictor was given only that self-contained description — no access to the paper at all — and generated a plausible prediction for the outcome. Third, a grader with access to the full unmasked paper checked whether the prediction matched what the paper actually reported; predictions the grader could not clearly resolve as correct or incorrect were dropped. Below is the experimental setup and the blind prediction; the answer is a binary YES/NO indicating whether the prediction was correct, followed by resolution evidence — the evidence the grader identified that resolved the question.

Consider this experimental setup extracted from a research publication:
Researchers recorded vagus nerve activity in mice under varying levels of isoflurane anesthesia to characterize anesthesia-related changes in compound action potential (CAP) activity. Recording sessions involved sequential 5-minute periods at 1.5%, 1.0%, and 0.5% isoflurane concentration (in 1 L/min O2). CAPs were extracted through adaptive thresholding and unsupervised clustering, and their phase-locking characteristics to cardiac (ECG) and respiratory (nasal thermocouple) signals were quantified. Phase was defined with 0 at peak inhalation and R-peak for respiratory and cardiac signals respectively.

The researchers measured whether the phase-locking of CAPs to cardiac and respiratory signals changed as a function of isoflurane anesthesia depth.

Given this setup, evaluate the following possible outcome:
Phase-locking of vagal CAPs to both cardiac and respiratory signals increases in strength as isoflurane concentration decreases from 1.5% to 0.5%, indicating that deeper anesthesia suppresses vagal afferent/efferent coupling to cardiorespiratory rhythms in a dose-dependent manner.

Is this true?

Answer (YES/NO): NO